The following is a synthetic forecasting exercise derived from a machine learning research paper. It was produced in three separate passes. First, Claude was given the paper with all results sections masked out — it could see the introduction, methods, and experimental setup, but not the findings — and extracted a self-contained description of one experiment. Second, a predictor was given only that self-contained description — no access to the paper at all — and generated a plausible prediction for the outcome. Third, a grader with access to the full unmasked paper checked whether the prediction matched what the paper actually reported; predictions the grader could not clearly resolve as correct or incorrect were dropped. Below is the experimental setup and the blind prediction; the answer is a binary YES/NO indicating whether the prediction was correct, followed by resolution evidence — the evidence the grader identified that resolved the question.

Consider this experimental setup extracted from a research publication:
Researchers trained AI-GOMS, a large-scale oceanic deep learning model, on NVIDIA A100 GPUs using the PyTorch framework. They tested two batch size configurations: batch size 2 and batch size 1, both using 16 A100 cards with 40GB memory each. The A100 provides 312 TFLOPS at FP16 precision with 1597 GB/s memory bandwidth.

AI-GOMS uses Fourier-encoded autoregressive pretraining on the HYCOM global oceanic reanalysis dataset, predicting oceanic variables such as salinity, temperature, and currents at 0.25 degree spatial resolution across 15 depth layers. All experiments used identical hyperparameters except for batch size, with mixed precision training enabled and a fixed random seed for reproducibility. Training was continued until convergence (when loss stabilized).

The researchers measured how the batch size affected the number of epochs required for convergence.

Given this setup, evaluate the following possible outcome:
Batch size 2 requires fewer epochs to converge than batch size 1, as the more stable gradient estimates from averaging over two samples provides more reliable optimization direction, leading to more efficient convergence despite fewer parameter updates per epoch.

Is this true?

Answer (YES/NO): NO